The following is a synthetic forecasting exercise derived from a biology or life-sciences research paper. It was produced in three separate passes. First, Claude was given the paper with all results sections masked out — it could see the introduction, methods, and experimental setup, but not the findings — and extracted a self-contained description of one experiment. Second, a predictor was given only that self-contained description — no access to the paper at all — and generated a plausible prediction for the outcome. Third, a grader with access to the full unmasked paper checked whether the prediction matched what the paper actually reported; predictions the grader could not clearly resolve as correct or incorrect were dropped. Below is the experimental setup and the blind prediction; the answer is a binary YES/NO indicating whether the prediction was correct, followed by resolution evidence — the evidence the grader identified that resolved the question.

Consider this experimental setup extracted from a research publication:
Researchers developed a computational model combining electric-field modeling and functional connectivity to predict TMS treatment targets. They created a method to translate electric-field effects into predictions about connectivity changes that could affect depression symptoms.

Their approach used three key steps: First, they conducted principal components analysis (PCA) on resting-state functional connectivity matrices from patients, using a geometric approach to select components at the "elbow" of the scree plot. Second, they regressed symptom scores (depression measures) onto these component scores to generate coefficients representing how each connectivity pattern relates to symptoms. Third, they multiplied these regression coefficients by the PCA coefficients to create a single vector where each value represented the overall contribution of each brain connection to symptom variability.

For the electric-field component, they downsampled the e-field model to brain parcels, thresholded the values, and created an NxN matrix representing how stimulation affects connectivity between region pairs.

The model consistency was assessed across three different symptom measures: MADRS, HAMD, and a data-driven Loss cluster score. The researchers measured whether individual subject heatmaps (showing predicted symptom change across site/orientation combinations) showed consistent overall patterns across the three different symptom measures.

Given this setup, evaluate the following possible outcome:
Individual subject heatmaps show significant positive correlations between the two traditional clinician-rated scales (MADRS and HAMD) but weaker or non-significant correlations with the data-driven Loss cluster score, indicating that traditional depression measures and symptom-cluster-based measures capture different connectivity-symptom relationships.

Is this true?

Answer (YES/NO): NO